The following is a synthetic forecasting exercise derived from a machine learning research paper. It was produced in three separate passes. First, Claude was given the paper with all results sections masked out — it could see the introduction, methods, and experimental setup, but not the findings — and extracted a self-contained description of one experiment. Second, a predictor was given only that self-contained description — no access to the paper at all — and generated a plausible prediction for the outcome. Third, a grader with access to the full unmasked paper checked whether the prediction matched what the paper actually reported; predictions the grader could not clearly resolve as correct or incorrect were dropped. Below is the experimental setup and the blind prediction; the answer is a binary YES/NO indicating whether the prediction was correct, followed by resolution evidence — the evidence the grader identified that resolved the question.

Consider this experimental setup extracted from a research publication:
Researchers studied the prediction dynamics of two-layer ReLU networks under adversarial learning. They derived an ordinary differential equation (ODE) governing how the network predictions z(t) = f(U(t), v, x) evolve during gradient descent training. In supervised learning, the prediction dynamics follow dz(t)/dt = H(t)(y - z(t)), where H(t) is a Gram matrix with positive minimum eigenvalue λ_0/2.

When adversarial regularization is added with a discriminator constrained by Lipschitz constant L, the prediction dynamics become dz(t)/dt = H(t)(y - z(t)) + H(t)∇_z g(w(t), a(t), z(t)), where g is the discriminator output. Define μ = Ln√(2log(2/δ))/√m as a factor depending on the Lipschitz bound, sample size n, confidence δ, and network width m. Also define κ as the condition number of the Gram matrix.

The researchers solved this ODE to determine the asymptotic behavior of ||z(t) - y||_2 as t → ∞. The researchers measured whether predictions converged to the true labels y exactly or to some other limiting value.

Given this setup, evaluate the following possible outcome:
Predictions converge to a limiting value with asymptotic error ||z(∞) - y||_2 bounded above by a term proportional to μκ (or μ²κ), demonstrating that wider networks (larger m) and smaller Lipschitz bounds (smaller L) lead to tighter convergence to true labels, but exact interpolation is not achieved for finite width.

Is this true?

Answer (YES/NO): YES